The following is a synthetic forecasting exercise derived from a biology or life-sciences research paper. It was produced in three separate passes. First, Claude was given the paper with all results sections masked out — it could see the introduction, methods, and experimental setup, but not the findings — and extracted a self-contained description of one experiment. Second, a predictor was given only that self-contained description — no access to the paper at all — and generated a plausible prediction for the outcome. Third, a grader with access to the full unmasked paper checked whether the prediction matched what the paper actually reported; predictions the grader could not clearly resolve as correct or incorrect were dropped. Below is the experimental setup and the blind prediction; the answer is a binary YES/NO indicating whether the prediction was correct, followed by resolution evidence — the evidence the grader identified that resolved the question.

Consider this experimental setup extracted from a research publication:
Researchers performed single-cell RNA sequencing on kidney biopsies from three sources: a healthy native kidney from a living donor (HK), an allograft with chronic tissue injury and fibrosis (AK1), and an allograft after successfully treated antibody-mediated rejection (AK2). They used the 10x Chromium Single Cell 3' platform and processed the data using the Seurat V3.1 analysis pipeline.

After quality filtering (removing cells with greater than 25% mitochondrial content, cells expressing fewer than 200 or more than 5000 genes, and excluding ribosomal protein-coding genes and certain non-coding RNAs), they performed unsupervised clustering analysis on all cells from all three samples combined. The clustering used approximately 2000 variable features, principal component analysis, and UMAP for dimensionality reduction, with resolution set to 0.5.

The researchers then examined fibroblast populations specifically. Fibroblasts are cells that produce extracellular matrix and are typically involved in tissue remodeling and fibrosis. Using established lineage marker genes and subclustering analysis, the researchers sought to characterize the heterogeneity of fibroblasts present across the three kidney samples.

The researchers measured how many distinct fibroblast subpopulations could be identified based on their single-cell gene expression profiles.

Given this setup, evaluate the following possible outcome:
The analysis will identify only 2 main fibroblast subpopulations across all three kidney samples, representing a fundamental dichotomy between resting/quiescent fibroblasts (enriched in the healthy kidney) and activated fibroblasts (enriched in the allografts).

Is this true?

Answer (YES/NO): NO